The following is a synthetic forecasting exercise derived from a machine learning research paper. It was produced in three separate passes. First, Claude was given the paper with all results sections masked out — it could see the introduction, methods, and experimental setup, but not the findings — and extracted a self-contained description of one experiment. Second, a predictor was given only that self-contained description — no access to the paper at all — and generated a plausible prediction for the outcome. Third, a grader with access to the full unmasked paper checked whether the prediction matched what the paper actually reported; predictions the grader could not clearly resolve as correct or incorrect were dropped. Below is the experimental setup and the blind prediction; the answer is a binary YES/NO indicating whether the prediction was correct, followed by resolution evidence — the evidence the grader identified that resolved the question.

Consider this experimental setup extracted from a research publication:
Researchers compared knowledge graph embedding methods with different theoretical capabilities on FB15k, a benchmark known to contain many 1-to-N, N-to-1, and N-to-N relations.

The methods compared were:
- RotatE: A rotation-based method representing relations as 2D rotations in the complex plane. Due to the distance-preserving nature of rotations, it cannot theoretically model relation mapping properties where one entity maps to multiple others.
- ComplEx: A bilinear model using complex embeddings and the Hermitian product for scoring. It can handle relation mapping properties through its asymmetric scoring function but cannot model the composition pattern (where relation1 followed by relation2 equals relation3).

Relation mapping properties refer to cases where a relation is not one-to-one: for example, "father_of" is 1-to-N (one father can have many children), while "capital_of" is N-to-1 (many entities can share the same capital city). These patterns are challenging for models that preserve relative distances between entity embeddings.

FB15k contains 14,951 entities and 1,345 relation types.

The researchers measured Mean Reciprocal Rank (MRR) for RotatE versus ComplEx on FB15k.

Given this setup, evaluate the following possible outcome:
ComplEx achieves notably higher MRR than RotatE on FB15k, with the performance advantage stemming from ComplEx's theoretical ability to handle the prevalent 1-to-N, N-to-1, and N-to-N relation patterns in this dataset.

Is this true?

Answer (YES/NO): NO